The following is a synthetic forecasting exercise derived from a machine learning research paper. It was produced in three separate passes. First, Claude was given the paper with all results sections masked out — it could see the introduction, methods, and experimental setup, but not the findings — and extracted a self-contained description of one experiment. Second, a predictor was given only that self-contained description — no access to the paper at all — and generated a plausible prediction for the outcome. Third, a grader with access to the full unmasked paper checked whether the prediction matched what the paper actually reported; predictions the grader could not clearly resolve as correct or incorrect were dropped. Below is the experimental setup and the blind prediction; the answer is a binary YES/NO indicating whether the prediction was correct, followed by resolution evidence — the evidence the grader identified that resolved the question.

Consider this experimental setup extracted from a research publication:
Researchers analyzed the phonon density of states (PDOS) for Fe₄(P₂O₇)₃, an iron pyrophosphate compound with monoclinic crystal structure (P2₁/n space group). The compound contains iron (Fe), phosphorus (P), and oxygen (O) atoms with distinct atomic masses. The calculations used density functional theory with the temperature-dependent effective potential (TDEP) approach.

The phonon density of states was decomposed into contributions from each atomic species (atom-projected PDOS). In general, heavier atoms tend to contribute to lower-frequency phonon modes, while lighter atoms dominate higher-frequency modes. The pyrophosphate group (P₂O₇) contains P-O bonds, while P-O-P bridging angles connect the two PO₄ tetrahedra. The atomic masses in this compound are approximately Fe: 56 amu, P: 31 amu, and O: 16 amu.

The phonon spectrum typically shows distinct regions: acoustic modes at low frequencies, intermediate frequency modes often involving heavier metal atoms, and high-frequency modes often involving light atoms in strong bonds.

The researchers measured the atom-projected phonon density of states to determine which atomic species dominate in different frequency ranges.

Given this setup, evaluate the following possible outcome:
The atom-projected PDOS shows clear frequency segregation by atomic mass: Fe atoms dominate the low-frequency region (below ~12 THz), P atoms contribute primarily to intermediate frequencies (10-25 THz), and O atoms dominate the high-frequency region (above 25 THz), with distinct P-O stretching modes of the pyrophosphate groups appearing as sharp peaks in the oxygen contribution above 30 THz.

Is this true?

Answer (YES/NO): NO